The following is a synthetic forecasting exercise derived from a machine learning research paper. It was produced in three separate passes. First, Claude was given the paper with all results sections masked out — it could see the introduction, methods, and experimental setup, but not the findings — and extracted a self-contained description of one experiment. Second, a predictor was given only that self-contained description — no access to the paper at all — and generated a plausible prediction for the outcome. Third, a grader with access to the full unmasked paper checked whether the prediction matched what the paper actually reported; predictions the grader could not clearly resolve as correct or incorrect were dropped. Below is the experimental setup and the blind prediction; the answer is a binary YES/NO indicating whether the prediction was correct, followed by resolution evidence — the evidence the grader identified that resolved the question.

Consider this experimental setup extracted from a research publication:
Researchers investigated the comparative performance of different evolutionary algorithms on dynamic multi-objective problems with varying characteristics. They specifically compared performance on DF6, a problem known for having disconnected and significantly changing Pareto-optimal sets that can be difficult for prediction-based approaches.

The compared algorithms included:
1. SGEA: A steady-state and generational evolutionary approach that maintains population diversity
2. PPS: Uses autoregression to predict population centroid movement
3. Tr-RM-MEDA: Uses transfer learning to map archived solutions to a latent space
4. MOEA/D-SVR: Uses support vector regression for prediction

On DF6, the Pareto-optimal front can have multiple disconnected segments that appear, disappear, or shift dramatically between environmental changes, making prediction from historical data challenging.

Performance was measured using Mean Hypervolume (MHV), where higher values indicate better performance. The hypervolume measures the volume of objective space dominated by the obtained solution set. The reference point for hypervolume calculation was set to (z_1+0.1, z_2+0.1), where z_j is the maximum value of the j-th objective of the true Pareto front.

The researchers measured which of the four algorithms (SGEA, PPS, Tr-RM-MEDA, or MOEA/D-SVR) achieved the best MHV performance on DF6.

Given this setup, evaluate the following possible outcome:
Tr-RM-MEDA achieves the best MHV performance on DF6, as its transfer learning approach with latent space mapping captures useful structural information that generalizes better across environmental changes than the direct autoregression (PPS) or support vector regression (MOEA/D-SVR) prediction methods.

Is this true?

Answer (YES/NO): NO